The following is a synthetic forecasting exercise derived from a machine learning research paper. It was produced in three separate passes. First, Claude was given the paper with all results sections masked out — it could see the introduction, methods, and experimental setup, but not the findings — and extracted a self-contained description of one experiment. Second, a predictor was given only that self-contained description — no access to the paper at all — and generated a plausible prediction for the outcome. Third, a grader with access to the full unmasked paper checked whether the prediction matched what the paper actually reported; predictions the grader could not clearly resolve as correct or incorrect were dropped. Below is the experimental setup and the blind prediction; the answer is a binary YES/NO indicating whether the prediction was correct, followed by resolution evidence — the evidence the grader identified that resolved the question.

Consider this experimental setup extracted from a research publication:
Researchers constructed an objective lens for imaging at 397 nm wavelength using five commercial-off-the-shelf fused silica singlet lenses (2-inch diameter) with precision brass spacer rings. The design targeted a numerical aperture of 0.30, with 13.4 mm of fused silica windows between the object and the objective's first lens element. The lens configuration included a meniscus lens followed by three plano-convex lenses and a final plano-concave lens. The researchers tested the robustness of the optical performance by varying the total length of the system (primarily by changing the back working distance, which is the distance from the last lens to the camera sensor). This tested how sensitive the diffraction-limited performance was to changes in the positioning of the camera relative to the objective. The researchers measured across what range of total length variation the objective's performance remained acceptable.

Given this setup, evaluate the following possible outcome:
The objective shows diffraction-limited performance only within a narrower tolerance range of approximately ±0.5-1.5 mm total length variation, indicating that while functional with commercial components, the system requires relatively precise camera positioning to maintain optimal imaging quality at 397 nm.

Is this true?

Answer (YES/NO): NO